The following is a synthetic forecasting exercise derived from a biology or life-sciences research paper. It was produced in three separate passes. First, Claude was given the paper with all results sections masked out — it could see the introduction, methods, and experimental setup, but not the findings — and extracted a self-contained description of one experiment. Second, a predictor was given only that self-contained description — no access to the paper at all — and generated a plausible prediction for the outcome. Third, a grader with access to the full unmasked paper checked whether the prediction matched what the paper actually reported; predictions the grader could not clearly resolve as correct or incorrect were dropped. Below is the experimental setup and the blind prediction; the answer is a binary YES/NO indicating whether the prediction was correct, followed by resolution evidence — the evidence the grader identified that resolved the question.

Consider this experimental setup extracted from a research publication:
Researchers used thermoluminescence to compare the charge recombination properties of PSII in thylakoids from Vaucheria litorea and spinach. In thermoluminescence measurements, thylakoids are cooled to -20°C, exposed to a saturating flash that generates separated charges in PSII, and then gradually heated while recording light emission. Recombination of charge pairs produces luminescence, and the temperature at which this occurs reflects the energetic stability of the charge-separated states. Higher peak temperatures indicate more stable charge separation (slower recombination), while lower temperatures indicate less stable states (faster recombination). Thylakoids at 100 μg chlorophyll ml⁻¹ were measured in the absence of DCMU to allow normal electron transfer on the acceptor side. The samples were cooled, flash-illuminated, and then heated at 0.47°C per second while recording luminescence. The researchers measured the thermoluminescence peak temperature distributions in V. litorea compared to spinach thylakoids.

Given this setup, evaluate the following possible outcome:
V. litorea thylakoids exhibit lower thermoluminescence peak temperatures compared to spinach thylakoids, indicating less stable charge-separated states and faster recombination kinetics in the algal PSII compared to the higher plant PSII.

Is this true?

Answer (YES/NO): NO